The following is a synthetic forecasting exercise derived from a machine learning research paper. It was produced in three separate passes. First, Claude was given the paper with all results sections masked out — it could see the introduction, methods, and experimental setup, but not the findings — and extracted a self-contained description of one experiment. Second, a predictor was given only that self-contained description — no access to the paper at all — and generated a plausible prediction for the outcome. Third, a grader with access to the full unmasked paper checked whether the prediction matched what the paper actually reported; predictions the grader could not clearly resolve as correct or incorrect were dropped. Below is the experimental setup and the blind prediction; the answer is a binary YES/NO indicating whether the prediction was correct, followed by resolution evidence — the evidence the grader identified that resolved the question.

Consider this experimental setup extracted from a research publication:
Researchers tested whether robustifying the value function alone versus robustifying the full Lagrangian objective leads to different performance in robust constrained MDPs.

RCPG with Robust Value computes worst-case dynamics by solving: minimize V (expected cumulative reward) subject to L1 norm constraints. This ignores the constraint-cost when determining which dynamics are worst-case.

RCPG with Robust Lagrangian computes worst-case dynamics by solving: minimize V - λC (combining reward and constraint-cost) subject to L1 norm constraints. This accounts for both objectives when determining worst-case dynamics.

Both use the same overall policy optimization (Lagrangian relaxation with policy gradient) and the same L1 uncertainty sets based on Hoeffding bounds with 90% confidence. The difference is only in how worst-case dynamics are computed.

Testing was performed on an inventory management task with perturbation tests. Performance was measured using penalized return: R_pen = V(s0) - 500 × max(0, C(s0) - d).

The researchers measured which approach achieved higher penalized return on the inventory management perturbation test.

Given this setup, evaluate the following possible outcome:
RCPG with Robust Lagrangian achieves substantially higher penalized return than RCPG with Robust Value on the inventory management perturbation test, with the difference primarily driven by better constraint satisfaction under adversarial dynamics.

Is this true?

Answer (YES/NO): NO